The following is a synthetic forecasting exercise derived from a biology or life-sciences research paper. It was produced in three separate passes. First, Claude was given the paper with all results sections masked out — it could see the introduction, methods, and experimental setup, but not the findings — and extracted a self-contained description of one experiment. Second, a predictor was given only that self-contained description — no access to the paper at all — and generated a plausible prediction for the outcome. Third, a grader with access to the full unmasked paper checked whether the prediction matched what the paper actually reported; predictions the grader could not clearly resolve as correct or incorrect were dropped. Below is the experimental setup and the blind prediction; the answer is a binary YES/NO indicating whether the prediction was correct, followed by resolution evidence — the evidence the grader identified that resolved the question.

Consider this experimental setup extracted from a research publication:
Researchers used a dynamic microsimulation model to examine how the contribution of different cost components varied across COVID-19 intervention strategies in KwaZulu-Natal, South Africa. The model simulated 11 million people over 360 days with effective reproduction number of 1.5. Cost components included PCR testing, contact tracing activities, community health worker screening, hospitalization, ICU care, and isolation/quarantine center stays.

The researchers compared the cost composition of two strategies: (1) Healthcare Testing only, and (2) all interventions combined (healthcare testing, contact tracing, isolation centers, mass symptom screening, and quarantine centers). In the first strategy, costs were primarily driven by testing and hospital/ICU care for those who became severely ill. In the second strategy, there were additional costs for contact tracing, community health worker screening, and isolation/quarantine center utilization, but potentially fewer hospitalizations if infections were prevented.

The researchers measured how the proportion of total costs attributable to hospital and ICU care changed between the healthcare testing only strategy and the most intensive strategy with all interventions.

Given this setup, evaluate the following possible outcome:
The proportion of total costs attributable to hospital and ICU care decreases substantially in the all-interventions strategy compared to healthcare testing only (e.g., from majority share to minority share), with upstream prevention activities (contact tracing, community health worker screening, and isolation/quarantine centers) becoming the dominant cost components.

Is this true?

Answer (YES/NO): YES